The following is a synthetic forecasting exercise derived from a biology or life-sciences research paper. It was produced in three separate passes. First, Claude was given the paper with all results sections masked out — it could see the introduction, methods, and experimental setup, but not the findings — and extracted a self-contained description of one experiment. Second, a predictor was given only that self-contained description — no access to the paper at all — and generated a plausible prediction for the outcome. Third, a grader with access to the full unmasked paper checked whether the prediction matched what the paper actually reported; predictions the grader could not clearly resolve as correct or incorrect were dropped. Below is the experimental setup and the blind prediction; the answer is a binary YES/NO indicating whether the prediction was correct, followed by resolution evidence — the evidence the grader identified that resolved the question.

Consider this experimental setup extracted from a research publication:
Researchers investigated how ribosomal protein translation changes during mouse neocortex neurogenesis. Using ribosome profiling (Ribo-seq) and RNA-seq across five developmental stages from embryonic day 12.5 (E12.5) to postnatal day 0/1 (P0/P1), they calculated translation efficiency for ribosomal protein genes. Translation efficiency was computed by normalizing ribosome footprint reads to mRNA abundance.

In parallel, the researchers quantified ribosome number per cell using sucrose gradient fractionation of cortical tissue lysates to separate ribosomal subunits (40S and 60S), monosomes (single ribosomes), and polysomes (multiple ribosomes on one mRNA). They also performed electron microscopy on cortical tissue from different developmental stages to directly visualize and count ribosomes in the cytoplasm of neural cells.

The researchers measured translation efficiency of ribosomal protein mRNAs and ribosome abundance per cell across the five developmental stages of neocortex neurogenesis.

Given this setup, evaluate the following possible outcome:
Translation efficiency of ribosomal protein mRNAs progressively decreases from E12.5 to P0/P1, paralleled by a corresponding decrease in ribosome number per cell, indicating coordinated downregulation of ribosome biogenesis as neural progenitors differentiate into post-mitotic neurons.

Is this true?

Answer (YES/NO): NO